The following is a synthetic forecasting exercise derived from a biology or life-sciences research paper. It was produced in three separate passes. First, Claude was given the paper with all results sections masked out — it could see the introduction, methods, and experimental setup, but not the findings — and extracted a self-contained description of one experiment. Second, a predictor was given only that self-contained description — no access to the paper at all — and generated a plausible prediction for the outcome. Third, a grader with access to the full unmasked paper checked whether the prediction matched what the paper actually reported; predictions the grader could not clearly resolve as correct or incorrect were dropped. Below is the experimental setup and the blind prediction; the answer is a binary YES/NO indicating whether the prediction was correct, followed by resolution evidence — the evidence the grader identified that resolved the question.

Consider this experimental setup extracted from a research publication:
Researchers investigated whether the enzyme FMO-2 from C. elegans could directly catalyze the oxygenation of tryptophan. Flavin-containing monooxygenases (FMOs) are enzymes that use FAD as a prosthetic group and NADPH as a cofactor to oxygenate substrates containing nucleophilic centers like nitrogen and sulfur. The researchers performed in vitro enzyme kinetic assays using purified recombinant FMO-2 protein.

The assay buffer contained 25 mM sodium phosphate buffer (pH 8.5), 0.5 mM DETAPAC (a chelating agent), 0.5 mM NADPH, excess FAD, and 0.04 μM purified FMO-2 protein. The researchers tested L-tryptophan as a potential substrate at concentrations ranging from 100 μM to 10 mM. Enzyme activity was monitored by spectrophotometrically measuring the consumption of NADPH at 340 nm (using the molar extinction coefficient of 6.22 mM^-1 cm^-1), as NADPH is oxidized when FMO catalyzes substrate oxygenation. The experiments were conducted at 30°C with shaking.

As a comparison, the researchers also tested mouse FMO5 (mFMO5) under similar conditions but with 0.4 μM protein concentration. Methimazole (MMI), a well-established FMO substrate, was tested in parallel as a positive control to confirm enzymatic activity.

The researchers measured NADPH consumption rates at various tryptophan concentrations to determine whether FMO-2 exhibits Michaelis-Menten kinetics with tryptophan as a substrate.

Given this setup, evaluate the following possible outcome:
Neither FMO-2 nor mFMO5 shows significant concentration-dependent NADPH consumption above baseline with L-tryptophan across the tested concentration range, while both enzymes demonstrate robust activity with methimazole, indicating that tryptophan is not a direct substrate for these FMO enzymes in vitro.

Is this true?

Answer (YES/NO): NO